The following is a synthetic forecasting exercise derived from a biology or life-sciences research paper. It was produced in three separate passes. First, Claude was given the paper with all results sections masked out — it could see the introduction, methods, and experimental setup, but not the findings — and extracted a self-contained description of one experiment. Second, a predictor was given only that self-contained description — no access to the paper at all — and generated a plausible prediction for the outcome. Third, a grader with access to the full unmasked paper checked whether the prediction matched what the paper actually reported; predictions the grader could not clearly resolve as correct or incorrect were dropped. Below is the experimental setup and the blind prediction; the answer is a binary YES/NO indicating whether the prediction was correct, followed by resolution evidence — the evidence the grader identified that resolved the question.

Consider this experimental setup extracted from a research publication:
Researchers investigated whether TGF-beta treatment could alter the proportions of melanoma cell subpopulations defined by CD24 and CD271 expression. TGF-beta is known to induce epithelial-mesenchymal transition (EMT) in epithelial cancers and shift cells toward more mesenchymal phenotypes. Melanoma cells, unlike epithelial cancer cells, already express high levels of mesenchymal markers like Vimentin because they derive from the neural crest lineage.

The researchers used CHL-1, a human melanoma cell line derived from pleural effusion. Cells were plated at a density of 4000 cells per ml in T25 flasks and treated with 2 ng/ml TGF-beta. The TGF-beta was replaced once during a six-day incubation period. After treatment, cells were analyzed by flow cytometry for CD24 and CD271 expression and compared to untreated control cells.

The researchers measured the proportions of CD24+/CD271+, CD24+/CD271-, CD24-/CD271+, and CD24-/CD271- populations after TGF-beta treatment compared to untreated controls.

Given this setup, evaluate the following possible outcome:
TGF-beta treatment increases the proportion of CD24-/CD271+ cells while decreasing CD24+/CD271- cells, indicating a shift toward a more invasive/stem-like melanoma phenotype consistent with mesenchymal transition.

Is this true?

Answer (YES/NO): YES